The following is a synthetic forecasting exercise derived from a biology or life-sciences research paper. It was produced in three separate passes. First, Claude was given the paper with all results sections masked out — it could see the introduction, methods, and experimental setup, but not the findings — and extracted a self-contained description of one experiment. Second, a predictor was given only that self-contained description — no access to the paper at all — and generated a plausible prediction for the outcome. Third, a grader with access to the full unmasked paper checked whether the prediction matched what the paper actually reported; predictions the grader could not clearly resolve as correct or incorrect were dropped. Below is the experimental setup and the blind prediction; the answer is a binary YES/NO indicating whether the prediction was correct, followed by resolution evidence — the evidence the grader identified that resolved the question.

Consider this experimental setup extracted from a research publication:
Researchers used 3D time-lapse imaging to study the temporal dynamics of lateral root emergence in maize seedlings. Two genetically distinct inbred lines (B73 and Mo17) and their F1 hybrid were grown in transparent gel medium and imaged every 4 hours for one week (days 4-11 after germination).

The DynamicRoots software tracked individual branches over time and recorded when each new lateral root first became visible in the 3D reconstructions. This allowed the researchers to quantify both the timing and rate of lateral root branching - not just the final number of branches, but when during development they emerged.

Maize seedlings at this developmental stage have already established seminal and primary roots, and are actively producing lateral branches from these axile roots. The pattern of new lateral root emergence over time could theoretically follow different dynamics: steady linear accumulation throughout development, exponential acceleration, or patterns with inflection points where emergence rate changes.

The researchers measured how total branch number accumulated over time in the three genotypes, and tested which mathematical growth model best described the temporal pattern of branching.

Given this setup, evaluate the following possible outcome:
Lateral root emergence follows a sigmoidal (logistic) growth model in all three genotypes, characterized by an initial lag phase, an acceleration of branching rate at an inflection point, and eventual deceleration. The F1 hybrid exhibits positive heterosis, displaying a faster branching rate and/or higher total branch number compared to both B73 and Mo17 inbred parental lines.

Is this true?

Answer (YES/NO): NO